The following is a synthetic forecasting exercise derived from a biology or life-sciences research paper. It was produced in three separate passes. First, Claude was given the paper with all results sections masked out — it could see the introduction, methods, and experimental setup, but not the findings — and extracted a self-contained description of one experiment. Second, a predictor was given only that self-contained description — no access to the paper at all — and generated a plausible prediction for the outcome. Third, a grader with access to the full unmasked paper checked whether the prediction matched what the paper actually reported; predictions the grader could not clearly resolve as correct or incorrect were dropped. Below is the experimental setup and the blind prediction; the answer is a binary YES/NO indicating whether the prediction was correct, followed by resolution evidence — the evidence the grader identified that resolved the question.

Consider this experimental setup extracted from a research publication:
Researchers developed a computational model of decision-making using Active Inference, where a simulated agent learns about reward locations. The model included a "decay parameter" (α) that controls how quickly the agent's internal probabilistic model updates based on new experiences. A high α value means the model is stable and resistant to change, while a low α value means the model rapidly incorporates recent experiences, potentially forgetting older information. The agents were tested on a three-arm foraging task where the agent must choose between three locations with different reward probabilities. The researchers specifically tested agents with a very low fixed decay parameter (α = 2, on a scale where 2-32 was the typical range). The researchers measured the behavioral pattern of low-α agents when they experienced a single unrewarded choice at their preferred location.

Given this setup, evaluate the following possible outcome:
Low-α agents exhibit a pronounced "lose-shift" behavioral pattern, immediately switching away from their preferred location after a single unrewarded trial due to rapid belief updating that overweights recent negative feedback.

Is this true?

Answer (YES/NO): YES